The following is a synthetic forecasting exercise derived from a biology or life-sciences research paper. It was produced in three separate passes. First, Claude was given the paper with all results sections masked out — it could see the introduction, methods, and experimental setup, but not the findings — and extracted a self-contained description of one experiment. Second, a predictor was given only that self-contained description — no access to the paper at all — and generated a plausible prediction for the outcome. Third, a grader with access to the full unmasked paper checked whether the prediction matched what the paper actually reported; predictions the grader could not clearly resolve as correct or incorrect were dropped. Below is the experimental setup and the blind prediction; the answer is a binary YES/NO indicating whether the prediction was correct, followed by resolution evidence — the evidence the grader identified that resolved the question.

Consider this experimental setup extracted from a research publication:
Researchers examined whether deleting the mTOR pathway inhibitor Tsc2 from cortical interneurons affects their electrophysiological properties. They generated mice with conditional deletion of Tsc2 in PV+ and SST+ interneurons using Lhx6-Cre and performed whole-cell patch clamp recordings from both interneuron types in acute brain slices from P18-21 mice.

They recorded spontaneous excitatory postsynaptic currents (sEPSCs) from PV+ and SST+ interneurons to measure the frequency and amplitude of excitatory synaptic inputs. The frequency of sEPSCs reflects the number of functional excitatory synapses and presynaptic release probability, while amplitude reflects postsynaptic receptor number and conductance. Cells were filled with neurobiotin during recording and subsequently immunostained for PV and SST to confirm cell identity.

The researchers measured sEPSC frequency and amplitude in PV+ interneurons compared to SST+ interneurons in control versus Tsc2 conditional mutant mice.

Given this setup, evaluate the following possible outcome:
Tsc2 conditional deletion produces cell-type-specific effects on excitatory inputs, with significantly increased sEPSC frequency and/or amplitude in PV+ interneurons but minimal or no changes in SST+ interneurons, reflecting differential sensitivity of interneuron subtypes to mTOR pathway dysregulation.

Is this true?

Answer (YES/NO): YES